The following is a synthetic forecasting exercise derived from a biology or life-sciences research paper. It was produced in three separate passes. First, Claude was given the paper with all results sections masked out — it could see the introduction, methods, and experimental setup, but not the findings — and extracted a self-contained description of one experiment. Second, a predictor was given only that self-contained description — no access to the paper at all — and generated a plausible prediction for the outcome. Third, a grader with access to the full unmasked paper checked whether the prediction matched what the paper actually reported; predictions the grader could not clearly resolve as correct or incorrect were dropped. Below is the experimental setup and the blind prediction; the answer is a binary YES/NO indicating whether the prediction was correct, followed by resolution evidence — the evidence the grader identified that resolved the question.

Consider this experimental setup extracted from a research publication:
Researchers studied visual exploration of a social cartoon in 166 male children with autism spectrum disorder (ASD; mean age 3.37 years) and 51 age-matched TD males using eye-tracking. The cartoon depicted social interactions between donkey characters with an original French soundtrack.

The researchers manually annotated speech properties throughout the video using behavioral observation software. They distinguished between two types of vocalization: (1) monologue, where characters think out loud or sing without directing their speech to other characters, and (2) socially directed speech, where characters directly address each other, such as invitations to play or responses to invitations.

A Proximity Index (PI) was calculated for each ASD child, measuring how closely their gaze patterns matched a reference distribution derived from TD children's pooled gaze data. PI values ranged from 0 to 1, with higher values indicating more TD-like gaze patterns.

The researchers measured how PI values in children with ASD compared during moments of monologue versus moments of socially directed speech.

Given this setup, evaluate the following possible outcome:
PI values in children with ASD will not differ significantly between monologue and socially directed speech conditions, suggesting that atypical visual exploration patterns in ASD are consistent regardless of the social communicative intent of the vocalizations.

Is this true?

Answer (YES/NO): NO